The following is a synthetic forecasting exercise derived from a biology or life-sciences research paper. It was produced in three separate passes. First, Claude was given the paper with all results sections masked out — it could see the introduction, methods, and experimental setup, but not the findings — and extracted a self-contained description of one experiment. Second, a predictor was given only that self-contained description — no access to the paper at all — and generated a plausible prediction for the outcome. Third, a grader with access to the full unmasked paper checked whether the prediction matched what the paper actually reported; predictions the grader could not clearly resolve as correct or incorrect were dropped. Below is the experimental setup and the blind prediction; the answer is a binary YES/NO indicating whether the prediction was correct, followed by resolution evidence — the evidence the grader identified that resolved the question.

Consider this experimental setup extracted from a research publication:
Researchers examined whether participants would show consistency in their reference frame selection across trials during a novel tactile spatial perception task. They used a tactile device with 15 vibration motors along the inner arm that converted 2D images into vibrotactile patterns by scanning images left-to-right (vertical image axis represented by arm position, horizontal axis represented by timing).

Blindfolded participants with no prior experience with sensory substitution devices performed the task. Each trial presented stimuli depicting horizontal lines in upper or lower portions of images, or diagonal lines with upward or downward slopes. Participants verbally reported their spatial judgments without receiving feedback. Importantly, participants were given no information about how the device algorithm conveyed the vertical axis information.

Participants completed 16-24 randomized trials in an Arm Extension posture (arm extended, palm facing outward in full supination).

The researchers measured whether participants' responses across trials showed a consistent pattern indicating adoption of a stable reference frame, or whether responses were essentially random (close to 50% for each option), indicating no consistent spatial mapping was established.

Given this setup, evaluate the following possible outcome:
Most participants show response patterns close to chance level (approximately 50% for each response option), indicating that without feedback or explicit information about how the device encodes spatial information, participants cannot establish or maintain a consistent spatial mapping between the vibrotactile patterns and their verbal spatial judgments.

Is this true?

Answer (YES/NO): NO